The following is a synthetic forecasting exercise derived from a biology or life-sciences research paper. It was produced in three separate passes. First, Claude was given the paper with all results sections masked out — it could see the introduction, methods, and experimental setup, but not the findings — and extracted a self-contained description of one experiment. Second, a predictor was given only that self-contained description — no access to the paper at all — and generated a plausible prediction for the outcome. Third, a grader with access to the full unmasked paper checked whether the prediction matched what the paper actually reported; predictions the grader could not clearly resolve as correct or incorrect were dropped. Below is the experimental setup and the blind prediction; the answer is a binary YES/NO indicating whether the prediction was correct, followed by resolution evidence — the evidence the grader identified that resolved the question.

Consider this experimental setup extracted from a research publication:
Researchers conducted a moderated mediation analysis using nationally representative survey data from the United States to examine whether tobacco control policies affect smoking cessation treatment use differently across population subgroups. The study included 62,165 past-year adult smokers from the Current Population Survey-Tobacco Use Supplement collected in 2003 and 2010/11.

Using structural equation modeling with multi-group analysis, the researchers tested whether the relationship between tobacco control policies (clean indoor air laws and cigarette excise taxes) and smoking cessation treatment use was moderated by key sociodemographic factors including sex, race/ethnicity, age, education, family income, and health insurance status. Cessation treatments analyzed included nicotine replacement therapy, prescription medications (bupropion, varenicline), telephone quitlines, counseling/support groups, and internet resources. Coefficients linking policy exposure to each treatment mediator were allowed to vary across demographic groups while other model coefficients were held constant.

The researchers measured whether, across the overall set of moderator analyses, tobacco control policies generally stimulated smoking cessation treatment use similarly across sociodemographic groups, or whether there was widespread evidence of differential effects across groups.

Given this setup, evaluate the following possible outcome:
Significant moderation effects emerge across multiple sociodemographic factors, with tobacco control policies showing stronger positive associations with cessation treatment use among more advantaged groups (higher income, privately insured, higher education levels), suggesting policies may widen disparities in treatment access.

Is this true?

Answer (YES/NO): NO